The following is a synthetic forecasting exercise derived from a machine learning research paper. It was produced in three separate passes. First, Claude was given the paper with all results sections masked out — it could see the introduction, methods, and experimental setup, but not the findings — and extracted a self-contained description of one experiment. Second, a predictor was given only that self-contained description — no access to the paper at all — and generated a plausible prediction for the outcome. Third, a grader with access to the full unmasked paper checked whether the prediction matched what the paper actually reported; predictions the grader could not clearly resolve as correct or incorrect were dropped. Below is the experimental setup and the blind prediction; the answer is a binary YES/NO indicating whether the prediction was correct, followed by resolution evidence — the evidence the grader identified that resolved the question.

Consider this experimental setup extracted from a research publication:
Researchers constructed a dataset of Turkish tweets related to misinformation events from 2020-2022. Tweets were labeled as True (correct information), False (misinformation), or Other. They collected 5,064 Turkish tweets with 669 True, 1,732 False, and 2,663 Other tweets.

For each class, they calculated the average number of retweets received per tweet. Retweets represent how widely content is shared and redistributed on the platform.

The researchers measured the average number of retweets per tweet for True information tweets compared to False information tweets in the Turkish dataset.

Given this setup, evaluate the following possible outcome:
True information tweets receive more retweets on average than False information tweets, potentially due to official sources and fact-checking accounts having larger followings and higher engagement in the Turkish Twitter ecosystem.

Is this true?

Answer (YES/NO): YES